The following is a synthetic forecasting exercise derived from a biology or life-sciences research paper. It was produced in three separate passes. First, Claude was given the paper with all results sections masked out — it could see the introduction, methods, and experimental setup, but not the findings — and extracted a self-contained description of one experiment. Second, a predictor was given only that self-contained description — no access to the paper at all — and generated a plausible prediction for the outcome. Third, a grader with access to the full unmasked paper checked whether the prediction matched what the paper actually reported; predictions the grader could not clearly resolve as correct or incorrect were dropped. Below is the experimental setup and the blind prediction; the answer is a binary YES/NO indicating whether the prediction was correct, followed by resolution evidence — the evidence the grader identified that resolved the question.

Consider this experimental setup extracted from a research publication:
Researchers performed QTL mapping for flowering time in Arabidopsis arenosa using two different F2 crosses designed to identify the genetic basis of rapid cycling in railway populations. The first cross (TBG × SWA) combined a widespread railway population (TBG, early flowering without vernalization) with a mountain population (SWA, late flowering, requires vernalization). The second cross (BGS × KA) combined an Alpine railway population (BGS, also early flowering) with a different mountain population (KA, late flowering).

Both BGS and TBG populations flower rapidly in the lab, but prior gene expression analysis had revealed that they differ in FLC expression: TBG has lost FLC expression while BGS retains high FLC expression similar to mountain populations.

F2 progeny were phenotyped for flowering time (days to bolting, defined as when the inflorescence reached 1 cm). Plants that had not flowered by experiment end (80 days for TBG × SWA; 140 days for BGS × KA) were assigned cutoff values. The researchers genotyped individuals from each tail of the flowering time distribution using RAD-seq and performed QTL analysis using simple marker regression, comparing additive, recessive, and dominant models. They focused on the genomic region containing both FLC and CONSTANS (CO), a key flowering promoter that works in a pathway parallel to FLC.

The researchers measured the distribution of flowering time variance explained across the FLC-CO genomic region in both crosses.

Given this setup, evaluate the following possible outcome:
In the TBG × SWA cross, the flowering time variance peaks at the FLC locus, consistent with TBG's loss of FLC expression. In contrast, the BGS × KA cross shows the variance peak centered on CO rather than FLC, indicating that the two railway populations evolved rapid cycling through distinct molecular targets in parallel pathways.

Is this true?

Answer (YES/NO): NO